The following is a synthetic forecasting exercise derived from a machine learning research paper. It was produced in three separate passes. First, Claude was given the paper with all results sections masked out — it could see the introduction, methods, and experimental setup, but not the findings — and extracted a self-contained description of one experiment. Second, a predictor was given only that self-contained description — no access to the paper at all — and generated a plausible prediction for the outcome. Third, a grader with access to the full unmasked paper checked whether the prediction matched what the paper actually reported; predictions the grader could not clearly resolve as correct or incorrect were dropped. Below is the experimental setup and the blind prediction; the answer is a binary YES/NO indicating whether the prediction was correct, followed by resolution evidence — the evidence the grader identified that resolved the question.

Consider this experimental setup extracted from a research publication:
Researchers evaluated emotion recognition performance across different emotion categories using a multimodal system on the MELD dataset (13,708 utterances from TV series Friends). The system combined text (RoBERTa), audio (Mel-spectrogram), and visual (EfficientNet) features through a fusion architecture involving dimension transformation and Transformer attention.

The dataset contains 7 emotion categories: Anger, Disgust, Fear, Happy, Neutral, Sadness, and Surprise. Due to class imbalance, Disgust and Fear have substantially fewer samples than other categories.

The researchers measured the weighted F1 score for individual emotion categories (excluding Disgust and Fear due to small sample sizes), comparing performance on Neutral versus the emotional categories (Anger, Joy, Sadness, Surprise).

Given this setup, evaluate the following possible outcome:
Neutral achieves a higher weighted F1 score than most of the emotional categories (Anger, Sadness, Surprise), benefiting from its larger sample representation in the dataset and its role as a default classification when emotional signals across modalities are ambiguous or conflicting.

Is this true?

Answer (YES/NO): YES